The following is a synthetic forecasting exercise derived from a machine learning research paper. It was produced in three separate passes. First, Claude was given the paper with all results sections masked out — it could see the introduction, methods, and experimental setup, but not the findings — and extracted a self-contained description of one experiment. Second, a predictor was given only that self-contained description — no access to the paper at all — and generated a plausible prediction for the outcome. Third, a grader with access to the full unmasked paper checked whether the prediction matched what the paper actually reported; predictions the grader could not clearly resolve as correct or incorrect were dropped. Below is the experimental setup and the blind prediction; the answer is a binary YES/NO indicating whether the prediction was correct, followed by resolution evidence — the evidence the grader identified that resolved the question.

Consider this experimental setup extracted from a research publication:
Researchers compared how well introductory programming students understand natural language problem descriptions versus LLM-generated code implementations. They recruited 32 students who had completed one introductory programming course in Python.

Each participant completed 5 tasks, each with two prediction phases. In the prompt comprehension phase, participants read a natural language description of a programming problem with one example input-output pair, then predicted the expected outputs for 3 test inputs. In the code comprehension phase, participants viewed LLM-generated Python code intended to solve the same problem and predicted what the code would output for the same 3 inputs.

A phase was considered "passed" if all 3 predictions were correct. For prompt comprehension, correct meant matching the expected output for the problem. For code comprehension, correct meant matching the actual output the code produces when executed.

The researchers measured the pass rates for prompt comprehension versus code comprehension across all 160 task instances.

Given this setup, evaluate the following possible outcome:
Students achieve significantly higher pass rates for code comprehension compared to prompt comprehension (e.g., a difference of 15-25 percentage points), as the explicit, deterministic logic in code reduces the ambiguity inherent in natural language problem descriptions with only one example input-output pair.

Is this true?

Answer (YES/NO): NO